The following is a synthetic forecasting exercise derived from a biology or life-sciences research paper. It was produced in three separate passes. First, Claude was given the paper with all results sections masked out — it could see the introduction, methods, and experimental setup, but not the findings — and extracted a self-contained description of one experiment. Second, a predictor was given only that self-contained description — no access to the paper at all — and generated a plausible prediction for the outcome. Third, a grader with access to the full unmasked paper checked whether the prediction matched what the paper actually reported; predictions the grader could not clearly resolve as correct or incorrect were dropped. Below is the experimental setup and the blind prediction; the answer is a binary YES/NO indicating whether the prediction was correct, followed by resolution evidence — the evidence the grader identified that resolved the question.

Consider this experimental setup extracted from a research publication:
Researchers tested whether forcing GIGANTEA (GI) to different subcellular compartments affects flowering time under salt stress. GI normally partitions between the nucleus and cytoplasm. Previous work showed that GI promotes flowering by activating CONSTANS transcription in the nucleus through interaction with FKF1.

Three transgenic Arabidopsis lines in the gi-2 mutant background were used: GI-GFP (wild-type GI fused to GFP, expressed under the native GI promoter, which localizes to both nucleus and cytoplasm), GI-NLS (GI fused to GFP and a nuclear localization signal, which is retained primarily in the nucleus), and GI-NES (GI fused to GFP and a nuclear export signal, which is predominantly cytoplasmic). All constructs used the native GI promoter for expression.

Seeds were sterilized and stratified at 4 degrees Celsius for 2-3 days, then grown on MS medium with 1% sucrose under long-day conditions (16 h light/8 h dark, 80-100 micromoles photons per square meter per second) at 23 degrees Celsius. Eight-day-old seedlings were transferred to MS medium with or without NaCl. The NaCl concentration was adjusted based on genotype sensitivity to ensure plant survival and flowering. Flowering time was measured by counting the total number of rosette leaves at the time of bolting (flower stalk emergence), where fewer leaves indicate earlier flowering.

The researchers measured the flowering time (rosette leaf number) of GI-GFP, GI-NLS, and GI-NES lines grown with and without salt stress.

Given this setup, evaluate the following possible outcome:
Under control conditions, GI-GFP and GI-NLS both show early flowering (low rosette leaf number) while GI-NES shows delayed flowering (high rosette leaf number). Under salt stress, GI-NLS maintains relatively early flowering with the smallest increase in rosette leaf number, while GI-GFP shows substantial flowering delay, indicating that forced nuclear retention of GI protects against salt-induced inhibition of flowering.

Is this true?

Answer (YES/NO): NO